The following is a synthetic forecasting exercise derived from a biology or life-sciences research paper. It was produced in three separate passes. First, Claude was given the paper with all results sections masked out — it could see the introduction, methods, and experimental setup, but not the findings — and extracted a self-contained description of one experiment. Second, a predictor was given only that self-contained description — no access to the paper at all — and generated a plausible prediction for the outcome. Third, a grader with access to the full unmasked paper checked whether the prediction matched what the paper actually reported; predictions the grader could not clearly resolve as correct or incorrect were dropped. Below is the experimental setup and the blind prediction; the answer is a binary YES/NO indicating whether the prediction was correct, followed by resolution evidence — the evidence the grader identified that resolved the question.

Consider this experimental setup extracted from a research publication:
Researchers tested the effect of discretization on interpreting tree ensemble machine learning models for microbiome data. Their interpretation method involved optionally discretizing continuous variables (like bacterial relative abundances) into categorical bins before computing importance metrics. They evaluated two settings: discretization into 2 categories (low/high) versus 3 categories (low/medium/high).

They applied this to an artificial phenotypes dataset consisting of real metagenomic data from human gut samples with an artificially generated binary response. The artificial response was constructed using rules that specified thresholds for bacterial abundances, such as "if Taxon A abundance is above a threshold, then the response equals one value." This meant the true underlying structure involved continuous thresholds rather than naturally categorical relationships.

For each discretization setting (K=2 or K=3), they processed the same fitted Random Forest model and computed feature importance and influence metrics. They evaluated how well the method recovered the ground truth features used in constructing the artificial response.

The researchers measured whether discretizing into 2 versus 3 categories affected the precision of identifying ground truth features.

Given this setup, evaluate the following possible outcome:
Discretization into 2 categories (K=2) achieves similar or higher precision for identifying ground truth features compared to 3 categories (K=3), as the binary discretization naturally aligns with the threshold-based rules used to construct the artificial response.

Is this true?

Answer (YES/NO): YES